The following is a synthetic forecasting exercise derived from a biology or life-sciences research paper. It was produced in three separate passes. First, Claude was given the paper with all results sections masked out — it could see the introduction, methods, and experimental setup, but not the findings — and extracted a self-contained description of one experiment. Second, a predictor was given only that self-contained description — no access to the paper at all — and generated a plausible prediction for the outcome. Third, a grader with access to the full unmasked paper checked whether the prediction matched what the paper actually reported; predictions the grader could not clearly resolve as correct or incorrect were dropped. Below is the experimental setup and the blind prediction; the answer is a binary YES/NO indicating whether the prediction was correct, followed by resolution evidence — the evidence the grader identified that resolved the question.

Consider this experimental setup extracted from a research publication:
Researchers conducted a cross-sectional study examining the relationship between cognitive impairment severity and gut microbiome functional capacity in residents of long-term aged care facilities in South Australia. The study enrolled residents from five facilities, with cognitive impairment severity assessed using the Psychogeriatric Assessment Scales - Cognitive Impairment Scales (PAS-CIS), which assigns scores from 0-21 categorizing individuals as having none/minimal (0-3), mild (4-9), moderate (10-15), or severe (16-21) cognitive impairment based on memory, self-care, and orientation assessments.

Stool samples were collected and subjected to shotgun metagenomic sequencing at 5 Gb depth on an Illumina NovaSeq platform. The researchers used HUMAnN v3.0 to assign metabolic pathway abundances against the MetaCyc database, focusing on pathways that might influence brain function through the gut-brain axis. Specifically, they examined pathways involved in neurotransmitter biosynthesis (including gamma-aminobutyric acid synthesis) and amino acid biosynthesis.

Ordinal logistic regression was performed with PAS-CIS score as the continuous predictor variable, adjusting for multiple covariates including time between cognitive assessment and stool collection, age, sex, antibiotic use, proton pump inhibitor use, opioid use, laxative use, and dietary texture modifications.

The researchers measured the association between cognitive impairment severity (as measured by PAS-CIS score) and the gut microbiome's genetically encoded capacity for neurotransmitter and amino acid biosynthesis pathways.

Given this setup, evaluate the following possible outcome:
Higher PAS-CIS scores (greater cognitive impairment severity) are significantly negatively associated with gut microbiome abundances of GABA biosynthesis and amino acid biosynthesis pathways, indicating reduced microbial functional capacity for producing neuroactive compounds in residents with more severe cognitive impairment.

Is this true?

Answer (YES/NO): YES